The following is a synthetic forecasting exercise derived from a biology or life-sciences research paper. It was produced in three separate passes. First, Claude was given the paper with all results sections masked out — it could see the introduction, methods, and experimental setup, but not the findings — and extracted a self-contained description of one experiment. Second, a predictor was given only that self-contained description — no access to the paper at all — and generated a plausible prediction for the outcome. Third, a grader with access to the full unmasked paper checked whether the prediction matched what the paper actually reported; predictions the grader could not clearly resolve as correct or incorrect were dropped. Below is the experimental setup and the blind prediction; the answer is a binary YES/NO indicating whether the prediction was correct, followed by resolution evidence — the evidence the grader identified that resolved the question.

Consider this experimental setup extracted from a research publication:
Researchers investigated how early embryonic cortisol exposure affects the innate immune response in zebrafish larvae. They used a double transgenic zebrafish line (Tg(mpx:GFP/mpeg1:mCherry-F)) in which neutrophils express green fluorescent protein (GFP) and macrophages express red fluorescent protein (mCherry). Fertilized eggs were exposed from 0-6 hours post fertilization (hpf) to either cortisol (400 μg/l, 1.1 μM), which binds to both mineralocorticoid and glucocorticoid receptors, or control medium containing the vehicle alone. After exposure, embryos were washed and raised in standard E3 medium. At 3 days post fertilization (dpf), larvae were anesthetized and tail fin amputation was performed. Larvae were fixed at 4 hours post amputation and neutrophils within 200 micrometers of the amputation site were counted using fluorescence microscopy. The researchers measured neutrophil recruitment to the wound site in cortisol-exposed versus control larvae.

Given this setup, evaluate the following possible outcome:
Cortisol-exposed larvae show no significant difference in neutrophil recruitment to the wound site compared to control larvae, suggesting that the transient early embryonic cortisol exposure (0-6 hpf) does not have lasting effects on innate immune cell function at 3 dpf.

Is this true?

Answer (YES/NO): YES